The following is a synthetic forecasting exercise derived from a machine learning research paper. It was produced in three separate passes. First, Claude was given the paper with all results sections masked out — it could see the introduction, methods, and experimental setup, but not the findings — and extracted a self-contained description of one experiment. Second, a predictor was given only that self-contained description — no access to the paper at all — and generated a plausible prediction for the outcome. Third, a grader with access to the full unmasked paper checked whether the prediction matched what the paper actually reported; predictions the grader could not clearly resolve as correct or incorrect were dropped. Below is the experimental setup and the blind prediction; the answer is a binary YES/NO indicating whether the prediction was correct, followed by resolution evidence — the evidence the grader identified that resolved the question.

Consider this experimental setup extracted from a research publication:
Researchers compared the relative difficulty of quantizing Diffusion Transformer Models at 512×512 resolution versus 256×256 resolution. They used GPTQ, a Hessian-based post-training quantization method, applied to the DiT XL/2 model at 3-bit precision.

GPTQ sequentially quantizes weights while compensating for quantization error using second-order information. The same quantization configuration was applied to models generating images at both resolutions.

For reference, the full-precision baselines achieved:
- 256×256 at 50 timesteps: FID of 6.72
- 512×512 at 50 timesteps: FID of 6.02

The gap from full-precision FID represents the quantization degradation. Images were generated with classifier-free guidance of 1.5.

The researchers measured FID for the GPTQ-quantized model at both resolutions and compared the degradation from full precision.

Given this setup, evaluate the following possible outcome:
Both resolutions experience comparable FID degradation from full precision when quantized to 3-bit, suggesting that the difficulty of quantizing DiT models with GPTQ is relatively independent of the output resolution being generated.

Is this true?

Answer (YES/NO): NO